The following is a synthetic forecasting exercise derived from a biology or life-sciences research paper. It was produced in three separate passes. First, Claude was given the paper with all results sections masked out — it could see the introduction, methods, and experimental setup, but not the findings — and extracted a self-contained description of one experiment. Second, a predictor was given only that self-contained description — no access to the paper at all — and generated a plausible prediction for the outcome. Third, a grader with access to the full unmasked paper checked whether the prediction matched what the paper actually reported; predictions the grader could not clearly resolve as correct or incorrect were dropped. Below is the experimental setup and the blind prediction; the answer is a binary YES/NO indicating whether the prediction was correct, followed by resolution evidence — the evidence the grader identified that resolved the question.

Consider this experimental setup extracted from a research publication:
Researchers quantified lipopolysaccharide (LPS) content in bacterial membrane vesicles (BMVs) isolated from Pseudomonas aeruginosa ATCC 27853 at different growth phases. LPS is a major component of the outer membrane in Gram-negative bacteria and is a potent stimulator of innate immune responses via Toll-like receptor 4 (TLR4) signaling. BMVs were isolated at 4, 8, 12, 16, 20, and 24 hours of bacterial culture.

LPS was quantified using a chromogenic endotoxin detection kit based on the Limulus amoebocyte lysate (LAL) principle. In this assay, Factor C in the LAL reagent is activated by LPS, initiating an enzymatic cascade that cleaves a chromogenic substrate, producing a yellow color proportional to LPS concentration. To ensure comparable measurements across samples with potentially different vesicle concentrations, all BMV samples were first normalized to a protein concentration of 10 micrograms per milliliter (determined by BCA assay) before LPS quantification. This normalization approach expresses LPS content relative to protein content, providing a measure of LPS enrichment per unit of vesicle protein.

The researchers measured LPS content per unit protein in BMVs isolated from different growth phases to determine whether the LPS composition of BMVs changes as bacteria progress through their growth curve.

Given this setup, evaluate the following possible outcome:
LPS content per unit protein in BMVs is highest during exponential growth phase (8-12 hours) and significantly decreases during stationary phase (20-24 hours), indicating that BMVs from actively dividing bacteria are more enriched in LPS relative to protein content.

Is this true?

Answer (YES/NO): NO